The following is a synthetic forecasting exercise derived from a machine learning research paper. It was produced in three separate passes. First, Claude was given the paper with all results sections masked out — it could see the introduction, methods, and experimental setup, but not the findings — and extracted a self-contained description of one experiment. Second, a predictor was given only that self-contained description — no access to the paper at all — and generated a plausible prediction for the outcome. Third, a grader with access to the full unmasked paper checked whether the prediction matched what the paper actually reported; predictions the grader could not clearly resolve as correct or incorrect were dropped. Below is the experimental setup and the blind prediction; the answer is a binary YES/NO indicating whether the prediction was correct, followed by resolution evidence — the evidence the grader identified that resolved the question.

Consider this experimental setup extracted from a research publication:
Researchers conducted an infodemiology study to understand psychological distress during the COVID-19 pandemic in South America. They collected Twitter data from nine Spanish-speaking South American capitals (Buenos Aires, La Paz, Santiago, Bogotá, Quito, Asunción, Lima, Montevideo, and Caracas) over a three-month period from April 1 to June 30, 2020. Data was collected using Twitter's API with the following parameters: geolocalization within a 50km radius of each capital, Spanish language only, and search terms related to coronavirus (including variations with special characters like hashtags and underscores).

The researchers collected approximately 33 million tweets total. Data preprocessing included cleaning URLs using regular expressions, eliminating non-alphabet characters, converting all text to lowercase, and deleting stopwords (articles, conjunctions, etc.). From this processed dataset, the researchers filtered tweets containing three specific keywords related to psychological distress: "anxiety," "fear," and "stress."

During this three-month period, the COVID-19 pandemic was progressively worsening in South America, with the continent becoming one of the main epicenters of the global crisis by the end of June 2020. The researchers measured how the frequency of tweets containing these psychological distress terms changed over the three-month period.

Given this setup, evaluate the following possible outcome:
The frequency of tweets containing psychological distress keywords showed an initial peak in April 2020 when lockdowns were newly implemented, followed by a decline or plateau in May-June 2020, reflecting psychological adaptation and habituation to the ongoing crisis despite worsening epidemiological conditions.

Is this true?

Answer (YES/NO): NO